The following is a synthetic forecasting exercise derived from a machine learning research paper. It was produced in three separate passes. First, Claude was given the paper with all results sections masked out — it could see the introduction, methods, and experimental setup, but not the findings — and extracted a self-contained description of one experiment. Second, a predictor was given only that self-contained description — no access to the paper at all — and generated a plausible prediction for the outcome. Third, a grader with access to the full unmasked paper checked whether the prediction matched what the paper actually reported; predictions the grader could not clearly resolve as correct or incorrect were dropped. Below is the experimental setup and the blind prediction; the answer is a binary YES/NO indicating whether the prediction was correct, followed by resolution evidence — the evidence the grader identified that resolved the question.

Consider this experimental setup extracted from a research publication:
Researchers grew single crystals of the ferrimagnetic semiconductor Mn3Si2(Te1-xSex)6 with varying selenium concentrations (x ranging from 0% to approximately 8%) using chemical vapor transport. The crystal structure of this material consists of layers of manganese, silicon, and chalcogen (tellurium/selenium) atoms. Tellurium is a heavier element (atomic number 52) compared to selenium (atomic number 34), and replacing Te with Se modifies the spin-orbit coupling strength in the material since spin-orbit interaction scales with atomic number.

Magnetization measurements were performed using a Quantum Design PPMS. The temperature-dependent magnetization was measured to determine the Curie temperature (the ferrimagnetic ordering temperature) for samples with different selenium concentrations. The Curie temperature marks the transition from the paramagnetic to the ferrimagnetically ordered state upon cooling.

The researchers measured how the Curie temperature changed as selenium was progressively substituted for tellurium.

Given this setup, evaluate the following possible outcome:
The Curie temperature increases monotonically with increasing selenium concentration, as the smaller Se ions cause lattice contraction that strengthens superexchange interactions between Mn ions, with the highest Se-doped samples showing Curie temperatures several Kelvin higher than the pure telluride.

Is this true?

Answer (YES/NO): NO